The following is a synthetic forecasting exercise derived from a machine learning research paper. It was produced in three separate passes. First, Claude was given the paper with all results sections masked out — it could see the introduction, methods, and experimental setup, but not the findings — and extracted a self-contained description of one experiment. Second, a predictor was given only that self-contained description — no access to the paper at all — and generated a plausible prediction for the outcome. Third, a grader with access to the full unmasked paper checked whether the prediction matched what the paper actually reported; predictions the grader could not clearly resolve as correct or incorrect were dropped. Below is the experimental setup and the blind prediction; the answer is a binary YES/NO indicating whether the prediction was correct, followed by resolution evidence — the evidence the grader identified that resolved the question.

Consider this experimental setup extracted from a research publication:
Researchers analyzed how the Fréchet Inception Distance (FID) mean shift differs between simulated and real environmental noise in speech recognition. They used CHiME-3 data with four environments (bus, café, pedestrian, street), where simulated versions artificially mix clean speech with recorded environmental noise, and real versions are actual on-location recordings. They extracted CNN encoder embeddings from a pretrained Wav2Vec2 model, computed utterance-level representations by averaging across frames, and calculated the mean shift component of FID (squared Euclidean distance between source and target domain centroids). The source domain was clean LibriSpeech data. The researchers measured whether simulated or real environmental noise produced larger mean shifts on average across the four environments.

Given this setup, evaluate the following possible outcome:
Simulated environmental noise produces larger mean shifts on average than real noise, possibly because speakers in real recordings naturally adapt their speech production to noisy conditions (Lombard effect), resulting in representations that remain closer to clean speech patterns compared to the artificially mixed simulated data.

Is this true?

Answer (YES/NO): NO